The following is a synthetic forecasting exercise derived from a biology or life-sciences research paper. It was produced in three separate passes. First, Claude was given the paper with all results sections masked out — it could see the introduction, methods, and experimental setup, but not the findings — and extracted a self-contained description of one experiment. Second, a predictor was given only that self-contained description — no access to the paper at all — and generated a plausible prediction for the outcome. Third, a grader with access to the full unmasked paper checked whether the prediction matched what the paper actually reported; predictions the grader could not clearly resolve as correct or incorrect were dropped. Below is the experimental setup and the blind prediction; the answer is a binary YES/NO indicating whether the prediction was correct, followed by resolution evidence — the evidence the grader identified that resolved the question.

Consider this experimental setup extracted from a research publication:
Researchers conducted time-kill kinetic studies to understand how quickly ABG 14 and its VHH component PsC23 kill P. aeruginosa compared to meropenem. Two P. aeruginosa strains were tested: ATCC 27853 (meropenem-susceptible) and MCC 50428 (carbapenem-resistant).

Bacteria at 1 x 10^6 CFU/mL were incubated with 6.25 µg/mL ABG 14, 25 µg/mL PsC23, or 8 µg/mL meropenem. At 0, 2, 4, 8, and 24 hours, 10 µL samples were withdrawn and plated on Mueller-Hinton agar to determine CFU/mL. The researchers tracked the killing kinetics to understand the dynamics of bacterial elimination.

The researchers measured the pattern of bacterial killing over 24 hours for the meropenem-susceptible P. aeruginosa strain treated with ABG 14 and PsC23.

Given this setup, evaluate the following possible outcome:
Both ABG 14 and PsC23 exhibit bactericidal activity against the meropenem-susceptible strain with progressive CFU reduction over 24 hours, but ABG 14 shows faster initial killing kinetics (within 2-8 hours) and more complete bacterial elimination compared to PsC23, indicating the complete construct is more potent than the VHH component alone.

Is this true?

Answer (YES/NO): NO